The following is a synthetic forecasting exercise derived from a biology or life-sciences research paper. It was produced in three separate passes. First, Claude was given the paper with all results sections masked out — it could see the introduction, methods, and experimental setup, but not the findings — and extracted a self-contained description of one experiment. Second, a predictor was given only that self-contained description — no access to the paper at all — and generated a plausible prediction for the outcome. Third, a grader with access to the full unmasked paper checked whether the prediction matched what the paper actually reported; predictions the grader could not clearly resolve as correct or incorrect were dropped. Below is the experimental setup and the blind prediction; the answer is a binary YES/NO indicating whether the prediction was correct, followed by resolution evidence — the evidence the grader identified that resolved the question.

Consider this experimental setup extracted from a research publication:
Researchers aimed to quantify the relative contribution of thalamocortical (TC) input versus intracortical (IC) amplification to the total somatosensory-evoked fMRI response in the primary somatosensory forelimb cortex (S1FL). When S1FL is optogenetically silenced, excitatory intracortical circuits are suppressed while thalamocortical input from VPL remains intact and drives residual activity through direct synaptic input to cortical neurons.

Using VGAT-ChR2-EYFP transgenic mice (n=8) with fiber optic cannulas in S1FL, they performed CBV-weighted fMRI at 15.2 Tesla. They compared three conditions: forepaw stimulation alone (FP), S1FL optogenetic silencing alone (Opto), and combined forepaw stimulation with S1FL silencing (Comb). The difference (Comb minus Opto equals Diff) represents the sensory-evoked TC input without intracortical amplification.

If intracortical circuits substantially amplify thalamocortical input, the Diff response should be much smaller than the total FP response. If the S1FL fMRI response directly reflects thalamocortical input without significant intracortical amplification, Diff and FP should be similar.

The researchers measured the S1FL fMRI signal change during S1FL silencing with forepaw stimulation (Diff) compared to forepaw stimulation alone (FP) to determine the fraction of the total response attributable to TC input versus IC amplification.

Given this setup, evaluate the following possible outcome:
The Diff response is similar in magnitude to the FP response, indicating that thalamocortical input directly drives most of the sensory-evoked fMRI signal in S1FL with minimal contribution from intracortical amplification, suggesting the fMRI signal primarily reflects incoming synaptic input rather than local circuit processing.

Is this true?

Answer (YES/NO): NO